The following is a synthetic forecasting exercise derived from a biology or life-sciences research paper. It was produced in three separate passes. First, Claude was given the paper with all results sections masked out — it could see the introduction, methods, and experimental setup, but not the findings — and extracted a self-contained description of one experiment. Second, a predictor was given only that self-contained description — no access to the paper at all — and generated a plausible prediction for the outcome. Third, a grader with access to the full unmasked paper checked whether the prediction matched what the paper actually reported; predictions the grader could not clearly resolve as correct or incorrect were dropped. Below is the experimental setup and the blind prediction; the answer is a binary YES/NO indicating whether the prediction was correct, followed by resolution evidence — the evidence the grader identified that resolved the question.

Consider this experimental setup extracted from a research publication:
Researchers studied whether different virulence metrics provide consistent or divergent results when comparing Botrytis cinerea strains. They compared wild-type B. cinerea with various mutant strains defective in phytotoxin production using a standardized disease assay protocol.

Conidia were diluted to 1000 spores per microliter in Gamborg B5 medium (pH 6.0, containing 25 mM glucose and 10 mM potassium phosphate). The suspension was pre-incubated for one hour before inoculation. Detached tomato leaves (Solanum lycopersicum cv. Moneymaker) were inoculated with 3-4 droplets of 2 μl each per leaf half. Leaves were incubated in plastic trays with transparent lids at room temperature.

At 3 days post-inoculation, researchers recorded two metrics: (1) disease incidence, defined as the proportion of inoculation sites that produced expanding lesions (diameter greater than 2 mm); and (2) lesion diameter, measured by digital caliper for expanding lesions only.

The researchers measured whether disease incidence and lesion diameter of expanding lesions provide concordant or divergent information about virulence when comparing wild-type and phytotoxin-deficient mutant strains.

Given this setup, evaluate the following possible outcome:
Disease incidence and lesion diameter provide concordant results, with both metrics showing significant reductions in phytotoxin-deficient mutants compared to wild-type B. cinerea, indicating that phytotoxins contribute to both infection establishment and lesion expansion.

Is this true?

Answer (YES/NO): NO